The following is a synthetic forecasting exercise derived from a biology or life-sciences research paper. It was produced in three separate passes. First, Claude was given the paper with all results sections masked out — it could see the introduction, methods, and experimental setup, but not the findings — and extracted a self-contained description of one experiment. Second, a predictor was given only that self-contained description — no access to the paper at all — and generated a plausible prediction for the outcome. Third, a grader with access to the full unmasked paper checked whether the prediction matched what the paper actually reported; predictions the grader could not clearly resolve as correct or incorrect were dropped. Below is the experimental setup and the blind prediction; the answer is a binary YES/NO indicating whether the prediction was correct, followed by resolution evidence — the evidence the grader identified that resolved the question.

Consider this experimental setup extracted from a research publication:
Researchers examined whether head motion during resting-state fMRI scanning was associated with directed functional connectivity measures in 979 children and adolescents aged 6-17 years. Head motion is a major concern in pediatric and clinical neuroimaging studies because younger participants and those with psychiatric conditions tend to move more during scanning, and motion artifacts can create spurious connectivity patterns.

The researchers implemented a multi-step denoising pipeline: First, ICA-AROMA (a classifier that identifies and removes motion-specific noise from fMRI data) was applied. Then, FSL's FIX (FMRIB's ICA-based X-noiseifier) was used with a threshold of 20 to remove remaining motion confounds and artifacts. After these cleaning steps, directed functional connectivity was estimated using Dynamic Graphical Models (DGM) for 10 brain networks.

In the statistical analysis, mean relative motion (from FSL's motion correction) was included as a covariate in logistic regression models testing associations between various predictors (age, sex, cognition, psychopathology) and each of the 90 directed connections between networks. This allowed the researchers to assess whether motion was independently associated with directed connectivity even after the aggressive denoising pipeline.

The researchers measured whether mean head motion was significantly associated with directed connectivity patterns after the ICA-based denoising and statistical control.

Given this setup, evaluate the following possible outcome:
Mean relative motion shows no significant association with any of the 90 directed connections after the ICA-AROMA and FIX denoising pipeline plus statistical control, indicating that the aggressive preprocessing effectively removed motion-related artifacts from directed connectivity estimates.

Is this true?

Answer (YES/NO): NO